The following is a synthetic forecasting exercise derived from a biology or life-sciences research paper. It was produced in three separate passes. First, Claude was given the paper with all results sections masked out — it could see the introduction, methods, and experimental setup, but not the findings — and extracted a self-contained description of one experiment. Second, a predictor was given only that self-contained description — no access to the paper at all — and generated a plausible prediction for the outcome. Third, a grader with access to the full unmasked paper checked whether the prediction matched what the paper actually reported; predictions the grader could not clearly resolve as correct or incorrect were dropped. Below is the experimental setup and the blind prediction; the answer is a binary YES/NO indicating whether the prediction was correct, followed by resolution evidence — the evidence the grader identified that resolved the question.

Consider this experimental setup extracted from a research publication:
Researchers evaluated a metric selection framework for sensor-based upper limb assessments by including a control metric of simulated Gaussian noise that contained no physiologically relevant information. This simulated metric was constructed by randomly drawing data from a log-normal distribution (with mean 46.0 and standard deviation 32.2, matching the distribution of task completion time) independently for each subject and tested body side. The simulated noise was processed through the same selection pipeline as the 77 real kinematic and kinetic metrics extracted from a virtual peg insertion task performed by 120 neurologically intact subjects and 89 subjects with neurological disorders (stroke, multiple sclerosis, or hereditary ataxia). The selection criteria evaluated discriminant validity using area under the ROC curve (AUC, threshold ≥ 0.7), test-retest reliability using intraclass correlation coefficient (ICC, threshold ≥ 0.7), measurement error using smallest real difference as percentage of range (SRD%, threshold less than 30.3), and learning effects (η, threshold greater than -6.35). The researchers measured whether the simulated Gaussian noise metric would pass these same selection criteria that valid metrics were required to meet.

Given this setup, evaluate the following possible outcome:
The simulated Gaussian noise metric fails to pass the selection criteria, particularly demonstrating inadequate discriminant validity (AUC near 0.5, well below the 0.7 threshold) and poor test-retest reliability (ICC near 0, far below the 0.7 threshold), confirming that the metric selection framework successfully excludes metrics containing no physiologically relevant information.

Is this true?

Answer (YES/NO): NO